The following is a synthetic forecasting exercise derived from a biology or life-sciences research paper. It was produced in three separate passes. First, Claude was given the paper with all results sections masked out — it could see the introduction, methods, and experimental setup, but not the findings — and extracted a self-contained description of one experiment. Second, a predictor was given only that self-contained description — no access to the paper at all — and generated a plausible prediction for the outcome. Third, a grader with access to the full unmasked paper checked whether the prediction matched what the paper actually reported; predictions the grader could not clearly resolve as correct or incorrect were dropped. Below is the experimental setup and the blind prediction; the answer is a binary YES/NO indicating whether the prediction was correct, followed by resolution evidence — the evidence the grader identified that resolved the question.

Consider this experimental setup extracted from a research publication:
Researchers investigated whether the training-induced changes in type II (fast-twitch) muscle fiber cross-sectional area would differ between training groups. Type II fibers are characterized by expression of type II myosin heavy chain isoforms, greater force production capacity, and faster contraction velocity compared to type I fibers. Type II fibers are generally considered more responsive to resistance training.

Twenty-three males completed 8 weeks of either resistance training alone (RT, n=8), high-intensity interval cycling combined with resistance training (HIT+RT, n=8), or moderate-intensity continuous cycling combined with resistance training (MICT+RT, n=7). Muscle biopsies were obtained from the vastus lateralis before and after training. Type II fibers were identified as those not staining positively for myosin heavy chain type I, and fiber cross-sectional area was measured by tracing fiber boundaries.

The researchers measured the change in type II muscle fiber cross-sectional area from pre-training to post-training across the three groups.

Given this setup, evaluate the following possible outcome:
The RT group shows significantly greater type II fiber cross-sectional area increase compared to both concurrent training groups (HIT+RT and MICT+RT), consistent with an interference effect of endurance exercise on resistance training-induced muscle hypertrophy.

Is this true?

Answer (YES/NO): NO